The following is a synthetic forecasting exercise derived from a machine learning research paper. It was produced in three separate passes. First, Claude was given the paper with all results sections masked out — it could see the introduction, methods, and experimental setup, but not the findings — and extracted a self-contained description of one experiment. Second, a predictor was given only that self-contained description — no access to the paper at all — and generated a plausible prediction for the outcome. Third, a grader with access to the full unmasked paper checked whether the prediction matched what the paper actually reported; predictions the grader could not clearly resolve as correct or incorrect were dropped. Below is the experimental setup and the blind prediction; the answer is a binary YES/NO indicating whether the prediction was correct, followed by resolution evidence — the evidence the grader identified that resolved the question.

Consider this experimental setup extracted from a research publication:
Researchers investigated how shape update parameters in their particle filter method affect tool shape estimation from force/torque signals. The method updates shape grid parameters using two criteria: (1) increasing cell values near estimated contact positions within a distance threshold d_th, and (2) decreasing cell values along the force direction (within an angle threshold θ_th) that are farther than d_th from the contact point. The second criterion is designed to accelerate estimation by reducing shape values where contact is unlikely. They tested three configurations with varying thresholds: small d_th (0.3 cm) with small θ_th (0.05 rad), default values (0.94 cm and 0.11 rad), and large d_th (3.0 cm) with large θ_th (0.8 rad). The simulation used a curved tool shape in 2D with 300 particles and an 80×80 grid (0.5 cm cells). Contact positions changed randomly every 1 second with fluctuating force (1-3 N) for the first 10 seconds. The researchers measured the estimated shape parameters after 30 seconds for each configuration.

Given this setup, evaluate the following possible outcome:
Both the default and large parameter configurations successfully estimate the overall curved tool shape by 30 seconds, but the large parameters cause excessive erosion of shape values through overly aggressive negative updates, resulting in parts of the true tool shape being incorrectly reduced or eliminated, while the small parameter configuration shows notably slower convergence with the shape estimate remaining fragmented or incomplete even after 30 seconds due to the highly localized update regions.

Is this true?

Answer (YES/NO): NO